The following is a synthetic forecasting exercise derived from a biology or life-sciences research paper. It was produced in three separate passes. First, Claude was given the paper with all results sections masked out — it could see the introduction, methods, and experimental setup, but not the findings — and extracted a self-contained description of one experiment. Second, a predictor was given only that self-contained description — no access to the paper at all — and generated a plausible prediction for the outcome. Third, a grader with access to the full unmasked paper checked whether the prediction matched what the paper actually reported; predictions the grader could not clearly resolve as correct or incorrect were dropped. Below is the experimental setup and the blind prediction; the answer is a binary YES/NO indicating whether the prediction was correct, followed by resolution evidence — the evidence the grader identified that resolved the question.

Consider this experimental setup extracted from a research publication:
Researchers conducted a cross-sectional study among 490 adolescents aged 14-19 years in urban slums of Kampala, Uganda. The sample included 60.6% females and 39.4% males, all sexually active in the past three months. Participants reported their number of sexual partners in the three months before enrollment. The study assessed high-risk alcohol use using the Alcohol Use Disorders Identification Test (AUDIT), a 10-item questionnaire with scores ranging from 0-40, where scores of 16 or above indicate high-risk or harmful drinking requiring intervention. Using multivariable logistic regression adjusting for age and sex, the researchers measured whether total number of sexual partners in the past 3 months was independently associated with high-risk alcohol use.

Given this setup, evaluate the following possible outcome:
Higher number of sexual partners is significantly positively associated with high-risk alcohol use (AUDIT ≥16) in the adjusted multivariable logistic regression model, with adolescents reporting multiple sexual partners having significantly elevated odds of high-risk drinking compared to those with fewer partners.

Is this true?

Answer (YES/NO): NO